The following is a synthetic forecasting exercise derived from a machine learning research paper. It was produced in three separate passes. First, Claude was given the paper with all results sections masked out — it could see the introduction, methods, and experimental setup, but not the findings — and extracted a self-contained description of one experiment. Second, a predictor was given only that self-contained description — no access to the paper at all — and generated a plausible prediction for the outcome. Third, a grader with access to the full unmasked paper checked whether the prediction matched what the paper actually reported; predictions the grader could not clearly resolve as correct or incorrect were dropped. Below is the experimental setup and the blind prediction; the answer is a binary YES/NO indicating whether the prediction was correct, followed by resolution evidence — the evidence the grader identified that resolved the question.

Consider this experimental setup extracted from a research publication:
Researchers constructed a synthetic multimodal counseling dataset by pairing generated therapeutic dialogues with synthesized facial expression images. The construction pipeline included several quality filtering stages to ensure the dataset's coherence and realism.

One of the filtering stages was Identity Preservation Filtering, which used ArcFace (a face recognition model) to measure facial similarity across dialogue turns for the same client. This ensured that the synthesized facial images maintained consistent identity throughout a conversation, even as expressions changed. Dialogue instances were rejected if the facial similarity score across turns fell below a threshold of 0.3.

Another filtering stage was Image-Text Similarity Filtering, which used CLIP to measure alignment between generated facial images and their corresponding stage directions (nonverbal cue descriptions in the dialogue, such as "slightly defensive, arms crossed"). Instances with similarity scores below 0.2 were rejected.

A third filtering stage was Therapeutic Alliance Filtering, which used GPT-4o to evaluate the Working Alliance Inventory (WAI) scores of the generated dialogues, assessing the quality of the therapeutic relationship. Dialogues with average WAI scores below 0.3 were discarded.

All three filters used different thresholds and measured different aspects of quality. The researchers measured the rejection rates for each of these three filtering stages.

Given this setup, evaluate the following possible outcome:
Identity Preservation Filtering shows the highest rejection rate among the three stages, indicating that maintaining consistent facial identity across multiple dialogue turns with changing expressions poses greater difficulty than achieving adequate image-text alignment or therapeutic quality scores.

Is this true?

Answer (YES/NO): YES